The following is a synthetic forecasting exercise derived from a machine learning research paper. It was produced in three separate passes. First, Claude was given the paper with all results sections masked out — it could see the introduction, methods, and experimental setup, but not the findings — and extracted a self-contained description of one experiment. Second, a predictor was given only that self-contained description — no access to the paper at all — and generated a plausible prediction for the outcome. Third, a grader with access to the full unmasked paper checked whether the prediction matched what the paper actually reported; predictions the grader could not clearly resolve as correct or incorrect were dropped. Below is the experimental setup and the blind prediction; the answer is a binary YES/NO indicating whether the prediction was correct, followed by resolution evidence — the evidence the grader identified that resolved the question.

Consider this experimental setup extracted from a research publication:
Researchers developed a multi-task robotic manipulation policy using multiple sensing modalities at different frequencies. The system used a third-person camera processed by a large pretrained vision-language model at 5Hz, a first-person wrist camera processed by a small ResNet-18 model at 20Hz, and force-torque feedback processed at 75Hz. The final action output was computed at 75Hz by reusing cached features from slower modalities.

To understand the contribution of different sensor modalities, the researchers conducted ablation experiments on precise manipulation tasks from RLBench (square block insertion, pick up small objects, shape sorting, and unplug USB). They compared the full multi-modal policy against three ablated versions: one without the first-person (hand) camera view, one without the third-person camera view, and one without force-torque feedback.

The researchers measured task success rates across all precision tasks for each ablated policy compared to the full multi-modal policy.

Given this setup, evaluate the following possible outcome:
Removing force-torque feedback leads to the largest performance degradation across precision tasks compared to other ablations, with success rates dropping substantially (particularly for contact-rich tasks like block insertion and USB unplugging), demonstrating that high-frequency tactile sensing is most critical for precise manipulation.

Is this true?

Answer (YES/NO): NO